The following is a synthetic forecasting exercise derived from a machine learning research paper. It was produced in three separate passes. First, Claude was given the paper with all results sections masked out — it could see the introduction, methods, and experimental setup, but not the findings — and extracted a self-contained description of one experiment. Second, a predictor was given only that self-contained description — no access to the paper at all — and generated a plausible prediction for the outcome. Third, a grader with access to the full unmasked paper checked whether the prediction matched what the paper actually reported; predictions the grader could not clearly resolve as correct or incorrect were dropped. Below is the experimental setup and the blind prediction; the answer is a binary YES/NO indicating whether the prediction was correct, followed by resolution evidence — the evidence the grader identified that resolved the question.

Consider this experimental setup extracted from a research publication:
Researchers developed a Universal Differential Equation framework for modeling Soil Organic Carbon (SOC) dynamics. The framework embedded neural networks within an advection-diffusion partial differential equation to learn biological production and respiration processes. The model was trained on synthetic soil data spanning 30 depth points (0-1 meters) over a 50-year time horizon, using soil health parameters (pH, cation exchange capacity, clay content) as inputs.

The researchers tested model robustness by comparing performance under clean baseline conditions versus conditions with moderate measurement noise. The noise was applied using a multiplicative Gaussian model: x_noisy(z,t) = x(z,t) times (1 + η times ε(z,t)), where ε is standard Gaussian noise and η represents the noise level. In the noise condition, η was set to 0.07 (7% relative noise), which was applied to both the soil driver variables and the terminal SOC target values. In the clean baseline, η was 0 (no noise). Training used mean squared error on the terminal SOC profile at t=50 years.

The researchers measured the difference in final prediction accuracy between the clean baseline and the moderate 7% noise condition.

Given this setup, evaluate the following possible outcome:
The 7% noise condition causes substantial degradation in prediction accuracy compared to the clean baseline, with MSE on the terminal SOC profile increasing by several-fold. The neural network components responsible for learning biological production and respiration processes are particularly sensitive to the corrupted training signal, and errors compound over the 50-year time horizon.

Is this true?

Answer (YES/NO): NO